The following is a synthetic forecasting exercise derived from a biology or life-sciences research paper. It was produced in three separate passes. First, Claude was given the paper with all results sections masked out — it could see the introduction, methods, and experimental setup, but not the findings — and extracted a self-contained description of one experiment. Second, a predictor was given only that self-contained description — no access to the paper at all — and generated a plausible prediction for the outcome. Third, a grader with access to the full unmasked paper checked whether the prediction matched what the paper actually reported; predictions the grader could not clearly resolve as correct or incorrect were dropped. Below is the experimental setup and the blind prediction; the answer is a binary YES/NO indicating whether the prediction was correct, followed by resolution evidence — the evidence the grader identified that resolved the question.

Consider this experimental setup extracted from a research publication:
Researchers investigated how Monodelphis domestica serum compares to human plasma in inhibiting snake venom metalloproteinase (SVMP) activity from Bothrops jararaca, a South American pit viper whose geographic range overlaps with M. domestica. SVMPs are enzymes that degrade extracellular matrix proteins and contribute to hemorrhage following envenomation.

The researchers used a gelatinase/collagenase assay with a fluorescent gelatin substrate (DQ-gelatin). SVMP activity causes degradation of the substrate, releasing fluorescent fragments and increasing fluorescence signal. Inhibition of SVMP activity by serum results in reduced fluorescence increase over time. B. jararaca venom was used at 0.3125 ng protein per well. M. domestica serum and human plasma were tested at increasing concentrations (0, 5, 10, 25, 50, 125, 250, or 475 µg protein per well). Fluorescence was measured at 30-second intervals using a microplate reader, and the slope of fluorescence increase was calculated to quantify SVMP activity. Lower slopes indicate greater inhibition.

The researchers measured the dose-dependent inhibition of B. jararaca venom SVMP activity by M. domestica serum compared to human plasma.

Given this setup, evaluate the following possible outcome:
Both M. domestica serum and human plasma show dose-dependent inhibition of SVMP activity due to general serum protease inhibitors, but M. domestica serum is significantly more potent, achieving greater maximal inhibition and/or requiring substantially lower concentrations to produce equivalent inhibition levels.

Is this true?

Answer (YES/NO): YES